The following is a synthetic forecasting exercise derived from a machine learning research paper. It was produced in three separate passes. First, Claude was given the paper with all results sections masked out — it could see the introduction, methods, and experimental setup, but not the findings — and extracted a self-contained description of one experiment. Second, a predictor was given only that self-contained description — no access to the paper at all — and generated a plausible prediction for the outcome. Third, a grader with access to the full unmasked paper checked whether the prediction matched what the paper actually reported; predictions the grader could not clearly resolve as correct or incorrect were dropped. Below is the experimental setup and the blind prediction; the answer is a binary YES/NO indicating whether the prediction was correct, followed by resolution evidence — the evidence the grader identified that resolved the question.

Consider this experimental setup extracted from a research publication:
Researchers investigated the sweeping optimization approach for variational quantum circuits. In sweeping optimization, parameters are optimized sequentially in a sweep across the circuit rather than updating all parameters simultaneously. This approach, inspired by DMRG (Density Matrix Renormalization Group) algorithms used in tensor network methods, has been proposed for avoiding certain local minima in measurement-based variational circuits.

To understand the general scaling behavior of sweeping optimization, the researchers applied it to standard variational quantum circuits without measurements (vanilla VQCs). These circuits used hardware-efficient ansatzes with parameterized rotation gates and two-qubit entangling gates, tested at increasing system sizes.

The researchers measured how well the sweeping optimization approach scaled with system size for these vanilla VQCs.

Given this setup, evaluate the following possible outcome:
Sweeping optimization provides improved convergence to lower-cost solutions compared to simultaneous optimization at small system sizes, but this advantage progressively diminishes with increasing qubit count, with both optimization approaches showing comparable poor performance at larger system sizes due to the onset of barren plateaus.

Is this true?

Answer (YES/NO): NO